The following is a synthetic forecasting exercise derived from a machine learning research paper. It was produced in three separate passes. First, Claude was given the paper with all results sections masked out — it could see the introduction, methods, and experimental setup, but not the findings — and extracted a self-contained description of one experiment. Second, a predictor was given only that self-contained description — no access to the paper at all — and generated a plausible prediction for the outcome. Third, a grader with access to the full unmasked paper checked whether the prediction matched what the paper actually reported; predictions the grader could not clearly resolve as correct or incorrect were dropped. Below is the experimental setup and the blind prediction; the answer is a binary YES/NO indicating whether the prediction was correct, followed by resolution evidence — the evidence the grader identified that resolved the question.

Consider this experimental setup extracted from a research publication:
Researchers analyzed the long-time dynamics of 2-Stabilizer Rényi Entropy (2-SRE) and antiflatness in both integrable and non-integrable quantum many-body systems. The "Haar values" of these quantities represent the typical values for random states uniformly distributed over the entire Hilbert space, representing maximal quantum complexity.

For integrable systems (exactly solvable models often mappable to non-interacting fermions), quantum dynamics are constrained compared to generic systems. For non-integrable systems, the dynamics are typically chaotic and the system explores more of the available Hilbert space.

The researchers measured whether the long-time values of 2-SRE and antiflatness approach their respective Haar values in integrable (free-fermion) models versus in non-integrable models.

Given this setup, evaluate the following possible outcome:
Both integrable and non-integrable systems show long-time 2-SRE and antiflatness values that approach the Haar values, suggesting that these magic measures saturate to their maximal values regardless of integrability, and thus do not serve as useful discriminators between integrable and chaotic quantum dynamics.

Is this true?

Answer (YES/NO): NO